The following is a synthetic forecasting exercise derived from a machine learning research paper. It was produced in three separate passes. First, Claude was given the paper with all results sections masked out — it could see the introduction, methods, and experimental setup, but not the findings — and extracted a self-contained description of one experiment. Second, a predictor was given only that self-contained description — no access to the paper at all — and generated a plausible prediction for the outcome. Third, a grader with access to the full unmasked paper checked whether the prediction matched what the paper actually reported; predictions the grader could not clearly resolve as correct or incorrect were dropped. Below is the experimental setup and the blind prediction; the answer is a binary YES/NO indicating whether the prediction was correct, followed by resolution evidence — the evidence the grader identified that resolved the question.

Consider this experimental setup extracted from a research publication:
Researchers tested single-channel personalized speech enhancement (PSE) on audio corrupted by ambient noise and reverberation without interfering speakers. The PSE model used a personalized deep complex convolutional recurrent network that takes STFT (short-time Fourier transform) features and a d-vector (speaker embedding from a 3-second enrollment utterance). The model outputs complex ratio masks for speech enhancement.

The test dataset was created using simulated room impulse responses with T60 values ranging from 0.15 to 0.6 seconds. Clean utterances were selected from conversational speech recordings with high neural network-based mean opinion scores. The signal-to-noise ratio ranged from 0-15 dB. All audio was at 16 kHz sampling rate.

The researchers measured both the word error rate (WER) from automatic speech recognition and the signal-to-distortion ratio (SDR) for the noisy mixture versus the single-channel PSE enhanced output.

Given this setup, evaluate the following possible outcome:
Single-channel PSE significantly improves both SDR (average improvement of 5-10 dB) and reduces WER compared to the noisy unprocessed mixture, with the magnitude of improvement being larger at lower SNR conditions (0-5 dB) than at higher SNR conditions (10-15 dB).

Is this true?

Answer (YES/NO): NO